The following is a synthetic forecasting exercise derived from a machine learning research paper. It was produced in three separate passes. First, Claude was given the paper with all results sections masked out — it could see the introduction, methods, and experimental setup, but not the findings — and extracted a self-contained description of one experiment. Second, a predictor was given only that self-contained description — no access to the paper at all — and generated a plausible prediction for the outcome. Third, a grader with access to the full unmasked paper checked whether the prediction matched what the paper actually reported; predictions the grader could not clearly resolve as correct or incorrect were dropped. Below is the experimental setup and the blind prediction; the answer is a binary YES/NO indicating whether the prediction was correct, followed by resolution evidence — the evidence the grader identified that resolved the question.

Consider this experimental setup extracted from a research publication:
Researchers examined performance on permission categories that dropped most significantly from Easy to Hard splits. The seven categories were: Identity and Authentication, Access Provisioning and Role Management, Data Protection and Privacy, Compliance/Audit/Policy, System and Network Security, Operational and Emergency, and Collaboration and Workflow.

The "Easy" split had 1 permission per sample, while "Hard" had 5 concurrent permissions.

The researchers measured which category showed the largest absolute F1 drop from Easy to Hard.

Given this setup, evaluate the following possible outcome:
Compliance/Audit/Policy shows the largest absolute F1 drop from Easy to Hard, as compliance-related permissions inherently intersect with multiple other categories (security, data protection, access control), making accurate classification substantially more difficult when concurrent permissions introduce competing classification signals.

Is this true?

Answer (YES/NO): YES